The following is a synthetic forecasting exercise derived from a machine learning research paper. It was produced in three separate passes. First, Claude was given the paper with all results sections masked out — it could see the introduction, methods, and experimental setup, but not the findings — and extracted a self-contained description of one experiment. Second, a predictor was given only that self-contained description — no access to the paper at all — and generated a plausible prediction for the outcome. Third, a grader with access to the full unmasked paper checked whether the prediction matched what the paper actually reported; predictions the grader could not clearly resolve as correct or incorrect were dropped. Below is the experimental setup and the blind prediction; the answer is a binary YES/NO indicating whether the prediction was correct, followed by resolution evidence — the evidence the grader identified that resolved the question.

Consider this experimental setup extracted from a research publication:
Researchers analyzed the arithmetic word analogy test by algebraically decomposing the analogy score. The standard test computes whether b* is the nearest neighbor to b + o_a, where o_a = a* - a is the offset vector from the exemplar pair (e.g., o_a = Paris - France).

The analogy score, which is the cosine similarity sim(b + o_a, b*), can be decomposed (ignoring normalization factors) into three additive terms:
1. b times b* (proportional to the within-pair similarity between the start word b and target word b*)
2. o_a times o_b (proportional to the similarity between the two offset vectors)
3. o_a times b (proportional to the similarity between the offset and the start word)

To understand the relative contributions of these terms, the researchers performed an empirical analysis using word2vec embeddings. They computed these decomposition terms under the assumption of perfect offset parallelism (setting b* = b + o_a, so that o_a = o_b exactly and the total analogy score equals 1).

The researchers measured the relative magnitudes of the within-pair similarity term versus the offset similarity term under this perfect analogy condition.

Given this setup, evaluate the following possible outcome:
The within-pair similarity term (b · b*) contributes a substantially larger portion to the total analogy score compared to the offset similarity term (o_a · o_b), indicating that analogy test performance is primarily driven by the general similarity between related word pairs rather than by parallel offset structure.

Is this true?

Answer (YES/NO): NO